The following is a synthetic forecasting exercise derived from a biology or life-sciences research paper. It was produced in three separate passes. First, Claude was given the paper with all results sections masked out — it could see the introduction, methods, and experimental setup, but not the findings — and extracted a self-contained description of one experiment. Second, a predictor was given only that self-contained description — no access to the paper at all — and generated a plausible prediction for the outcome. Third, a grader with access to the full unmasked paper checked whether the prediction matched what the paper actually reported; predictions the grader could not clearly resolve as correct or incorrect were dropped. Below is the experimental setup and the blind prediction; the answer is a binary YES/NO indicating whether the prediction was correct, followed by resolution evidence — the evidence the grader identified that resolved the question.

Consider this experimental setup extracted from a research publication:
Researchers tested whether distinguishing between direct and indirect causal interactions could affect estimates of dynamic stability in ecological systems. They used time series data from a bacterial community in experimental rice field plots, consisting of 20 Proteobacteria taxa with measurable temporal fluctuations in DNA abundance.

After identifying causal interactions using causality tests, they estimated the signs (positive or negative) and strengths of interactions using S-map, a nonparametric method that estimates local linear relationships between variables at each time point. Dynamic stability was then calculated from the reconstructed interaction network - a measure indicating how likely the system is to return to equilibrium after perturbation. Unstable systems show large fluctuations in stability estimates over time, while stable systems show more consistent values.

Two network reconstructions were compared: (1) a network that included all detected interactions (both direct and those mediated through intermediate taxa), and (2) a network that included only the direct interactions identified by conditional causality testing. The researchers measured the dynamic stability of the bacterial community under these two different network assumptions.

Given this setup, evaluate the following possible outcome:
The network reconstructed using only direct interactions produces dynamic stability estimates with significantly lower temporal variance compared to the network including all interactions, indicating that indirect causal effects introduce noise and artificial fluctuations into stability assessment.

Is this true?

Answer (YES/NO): YES